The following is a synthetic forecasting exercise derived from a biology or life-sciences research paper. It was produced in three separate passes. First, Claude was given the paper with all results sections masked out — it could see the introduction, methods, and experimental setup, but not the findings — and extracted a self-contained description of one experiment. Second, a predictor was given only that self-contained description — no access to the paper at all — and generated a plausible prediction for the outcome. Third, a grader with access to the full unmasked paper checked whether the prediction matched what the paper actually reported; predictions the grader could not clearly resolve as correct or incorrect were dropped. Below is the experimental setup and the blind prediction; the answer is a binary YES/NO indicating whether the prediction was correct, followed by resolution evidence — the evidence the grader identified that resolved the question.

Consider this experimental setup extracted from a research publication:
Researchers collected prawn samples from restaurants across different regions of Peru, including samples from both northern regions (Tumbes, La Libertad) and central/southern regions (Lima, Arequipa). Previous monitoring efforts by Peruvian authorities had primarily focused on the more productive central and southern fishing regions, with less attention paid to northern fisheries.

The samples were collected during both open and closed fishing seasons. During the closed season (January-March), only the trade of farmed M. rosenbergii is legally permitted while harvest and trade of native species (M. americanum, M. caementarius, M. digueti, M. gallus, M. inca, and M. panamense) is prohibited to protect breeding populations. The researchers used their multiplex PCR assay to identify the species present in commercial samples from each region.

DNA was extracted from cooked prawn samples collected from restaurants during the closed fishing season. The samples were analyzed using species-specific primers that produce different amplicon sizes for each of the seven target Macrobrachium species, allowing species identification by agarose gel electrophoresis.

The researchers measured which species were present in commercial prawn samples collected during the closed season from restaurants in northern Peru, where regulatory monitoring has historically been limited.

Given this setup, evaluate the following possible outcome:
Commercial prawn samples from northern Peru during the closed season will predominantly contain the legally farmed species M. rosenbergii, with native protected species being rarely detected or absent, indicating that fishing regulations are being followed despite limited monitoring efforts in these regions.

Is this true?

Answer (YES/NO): NO